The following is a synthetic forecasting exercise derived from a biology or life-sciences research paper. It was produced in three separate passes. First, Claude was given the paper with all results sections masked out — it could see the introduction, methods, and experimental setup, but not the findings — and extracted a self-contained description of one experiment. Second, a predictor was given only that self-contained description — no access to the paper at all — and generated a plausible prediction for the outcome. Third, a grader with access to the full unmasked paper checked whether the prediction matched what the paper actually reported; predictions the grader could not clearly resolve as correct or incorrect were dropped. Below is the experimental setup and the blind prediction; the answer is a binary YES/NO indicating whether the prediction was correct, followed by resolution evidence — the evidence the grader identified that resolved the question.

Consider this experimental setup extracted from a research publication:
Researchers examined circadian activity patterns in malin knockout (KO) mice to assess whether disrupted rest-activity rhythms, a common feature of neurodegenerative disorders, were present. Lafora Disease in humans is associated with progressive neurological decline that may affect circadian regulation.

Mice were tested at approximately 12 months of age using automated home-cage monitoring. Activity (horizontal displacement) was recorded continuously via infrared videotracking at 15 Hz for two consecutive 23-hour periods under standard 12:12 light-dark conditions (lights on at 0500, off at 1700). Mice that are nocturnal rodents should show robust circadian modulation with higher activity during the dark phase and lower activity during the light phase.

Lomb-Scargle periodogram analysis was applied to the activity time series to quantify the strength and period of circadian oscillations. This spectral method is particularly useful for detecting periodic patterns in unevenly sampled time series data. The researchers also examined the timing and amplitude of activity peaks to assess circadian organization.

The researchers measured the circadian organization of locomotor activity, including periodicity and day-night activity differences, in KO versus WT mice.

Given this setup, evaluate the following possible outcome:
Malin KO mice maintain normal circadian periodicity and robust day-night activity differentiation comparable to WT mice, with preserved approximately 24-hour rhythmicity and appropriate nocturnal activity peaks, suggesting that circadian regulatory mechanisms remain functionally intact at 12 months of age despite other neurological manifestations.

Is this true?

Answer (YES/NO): YES